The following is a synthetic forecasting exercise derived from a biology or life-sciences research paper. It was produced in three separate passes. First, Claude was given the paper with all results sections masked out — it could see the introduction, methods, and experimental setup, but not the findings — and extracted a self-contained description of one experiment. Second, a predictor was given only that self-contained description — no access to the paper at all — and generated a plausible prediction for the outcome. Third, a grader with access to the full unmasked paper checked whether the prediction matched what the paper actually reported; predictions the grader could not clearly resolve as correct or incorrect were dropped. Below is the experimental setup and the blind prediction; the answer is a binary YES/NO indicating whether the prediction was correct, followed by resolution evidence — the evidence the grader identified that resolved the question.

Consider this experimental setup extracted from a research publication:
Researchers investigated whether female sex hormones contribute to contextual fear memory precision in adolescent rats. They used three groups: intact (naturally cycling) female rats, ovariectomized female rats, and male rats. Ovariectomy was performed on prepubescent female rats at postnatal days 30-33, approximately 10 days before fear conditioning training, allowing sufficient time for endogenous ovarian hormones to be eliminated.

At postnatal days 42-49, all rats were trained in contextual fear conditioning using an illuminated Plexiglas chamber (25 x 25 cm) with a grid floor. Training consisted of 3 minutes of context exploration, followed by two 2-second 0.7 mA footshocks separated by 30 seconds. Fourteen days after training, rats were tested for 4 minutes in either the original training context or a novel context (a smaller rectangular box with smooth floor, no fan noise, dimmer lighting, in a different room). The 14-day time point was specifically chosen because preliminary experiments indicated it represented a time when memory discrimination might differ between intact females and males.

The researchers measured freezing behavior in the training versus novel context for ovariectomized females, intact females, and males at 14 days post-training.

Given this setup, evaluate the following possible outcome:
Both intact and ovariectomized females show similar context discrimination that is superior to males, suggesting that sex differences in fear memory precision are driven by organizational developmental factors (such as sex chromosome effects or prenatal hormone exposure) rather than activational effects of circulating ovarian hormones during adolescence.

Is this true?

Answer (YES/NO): NO